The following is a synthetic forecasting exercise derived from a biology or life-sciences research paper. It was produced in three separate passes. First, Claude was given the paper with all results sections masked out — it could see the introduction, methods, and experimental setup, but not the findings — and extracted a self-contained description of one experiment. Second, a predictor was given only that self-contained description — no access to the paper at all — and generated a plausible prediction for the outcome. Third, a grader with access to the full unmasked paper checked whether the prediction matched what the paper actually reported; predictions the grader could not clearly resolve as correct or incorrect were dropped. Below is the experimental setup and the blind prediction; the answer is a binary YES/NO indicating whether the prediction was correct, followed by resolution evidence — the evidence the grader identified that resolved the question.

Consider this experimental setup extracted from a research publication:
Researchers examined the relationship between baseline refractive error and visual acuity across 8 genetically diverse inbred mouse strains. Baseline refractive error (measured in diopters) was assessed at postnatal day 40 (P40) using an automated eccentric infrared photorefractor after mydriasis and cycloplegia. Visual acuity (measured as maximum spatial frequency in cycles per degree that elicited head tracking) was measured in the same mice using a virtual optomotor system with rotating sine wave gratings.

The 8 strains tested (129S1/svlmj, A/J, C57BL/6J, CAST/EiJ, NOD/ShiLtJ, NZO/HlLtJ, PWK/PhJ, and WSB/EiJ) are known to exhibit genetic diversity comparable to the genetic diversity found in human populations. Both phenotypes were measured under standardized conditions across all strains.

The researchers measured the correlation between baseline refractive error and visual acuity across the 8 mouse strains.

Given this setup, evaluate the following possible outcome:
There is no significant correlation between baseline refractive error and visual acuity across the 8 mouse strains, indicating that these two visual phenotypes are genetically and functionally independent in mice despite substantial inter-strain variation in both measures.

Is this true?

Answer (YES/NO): NO